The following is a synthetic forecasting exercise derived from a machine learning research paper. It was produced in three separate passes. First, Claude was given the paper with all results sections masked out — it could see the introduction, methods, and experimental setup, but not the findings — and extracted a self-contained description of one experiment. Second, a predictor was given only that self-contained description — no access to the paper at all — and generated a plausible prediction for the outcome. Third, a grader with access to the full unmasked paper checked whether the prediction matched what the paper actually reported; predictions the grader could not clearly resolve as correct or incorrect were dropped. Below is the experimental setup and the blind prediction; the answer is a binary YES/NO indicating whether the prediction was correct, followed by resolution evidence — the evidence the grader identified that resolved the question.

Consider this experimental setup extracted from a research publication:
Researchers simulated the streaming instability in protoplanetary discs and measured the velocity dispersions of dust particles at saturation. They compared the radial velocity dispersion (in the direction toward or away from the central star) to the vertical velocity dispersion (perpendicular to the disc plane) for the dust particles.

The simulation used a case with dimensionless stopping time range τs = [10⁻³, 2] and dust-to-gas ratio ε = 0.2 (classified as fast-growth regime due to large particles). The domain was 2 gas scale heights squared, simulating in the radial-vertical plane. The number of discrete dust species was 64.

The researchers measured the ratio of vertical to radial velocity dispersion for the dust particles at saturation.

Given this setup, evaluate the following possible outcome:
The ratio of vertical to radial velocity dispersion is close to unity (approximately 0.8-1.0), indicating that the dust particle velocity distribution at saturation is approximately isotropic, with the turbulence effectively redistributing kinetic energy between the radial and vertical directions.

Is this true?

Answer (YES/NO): NO